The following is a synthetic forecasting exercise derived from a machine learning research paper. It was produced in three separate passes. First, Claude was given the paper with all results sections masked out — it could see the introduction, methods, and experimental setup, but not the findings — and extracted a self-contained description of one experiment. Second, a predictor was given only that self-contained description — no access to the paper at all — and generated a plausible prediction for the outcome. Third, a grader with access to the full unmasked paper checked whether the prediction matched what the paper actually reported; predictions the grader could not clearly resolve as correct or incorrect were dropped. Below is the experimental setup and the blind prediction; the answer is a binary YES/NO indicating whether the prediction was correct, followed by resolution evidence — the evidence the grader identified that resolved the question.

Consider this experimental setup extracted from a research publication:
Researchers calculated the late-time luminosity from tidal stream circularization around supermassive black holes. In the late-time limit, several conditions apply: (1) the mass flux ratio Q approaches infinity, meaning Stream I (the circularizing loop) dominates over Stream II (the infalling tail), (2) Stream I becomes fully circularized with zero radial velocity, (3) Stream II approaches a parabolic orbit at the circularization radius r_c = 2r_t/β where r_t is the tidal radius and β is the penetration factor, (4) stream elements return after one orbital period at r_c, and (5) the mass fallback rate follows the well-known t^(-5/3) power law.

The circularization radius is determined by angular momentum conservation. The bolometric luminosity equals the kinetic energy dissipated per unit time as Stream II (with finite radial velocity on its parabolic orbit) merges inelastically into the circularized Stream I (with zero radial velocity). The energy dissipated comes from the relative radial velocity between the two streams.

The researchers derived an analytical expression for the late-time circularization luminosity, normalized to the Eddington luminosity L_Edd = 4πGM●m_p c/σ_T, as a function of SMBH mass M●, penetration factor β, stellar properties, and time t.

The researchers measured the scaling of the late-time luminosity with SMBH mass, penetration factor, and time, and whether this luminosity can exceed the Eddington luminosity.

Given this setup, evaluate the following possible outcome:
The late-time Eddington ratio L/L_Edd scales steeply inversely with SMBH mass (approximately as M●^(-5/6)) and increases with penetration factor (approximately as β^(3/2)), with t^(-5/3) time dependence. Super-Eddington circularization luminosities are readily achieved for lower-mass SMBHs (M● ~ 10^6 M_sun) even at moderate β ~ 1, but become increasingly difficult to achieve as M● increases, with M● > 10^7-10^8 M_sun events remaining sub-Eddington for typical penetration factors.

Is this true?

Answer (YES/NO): NO